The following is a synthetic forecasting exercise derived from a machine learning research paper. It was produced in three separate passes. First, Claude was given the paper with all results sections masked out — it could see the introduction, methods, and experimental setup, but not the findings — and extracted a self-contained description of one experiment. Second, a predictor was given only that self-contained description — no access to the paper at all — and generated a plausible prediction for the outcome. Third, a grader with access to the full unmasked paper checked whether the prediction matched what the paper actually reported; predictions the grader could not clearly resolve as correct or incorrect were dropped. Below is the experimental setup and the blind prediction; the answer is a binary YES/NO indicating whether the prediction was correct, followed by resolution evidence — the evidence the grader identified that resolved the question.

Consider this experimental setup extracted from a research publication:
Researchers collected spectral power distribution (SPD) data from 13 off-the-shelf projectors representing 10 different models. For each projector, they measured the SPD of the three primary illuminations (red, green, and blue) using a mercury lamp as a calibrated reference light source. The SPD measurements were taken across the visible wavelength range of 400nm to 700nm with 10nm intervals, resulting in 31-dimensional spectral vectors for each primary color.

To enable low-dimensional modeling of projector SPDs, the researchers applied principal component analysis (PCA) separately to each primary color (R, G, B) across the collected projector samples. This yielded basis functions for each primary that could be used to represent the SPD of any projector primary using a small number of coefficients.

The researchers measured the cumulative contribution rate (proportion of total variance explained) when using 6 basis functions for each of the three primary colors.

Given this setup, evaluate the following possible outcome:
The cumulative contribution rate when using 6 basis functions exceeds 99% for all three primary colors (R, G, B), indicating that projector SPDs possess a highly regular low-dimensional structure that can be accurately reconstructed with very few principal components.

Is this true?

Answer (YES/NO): YES